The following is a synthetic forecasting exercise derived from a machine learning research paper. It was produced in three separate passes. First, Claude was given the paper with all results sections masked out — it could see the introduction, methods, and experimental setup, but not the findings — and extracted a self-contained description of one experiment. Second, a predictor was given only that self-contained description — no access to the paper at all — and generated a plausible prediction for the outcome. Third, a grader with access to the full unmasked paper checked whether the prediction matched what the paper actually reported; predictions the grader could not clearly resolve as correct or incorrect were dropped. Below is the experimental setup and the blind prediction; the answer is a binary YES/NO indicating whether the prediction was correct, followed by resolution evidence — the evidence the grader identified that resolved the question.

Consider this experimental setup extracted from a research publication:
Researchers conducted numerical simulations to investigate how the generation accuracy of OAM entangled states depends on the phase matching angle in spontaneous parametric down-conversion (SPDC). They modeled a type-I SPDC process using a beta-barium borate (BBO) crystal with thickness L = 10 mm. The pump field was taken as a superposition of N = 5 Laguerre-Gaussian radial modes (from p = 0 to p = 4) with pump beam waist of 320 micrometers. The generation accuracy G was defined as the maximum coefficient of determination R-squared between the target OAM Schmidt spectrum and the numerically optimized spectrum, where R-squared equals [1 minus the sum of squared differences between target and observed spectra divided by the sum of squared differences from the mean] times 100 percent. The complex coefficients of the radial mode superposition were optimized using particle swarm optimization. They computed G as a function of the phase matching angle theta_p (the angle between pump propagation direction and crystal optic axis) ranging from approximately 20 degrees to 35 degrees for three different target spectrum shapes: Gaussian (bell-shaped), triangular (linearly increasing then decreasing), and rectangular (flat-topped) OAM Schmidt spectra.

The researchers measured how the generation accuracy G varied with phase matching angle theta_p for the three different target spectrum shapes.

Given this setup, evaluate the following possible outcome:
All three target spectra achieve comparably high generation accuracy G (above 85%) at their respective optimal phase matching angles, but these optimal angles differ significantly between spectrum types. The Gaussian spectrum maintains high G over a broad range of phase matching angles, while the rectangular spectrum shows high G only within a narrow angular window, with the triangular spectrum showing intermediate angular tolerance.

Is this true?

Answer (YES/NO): NO